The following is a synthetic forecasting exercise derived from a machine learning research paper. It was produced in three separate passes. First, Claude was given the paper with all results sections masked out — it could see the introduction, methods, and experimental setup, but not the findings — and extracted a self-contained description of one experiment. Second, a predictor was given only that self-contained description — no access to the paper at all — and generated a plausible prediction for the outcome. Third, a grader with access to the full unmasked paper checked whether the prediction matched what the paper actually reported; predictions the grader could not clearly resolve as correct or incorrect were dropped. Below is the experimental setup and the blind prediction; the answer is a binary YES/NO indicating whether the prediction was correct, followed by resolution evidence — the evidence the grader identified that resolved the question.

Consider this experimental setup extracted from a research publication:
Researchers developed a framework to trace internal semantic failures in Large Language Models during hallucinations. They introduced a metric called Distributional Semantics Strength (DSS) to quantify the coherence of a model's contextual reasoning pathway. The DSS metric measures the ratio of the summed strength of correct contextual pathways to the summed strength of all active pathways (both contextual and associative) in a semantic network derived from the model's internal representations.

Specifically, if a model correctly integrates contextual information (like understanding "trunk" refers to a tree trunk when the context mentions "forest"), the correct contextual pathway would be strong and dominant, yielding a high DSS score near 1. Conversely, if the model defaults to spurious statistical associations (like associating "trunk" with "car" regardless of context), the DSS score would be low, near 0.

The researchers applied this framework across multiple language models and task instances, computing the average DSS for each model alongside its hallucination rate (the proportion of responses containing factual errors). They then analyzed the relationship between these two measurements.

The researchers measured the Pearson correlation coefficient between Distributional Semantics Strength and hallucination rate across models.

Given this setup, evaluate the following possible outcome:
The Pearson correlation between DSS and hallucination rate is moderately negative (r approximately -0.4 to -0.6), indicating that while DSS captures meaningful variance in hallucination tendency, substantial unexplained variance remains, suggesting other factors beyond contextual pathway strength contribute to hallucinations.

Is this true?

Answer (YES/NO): NO